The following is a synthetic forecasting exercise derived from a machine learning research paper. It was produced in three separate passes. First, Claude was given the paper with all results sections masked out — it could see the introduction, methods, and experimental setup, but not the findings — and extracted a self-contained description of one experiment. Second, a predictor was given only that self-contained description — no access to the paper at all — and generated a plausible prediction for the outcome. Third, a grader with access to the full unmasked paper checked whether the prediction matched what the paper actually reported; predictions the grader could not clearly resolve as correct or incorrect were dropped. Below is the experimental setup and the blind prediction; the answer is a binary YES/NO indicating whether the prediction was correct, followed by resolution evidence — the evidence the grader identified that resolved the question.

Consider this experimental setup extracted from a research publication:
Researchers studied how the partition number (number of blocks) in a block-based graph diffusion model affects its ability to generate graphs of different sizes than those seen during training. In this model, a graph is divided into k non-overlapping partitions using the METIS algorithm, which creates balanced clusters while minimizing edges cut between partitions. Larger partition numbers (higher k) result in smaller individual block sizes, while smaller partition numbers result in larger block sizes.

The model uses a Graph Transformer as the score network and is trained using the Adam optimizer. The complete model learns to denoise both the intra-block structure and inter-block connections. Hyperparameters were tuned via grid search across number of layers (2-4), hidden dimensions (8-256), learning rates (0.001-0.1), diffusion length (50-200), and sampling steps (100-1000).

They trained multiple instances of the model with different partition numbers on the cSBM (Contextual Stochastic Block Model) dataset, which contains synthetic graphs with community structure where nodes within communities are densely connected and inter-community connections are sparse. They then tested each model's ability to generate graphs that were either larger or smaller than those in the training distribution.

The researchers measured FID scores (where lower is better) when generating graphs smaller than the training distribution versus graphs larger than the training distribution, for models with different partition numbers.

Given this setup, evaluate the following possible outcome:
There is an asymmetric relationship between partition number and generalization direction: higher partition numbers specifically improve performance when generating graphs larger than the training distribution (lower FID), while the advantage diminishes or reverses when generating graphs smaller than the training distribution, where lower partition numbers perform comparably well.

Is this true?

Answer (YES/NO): NO